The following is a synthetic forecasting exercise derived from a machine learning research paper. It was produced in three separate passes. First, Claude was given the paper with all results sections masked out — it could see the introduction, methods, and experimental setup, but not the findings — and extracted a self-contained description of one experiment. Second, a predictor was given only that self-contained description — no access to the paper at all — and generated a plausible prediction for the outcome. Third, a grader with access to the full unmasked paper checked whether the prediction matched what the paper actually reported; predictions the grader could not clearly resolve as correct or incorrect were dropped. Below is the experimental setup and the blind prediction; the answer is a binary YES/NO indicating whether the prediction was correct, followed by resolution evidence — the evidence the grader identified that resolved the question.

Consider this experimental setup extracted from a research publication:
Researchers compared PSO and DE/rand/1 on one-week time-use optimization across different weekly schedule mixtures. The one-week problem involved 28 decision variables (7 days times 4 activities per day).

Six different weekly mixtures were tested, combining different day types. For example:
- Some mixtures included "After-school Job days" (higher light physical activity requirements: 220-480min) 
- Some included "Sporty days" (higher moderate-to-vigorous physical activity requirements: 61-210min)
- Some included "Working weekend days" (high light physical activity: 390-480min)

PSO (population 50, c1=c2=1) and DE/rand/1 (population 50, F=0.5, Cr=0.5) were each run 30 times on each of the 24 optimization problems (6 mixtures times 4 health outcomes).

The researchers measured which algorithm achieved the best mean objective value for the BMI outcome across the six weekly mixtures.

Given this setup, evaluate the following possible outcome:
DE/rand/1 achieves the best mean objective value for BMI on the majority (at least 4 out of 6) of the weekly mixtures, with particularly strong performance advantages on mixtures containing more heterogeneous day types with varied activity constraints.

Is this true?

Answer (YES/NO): NO